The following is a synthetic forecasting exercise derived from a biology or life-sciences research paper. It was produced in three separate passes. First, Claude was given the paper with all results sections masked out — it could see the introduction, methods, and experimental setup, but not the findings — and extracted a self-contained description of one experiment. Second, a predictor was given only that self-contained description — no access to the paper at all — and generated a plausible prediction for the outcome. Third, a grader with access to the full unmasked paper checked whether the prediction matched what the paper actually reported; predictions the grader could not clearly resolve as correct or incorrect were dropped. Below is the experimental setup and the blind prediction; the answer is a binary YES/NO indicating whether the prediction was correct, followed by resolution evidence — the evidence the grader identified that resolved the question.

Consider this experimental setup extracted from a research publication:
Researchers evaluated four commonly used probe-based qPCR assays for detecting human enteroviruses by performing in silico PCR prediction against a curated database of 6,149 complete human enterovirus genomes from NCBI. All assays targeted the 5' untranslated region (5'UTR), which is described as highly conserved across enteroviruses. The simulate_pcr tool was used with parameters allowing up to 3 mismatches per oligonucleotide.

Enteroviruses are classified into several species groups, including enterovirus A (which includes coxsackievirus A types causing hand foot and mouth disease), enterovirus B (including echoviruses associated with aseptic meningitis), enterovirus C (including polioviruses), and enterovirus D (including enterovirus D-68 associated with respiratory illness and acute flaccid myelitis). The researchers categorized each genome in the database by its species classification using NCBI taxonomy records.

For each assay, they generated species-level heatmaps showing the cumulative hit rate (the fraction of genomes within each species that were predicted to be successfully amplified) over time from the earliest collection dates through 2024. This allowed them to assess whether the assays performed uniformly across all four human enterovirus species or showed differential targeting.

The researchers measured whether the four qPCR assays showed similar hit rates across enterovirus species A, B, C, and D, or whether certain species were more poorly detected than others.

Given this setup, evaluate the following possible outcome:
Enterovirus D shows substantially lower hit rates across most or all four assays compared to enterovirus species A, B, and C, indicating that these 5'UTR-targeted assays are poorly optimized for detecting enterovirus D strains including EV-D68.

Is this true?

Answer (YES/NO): YES